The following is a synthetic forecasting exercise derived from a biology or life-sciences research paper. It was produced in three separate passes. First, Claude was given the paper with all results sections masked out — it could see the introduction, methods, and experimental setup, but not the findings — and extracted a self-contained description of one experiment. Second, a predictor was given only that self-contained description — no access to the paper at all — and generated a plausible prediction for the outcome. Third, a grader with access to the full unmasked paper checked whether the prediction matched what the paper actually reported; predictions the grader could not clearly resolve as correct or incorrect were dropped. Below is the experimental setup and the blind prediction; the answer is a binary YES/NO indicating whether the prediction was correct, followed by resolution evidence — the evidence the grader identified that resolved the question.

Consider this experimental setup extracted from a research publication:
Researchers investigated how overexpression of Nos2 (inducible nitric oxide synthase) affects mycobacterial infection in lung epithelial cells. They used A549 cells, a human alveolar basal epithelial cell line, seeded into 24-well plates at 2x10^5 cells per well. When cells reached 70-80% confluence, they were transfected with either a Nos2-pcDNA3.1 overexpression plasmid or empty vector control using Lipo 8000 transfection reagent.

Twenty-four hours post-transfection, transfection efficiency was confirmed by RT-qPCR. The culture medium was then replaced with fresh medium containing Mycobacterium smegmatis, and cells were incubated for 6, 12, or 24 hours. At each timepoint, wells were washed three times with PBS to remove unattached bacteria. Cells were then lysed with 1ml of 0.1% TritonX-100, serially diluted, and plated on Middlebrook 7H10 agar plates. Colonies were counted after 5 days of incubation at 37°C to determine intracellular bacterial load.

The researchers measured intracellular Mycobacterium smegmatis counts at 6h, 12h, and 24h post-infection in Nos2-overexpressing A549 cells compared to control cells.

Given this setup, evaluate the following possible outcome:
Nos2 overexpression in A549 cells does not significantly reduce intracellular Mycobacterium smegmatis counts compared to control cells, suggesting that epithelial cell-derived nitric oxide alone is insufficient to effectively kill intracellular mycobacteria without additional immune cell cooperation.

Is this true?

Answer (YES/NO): NO